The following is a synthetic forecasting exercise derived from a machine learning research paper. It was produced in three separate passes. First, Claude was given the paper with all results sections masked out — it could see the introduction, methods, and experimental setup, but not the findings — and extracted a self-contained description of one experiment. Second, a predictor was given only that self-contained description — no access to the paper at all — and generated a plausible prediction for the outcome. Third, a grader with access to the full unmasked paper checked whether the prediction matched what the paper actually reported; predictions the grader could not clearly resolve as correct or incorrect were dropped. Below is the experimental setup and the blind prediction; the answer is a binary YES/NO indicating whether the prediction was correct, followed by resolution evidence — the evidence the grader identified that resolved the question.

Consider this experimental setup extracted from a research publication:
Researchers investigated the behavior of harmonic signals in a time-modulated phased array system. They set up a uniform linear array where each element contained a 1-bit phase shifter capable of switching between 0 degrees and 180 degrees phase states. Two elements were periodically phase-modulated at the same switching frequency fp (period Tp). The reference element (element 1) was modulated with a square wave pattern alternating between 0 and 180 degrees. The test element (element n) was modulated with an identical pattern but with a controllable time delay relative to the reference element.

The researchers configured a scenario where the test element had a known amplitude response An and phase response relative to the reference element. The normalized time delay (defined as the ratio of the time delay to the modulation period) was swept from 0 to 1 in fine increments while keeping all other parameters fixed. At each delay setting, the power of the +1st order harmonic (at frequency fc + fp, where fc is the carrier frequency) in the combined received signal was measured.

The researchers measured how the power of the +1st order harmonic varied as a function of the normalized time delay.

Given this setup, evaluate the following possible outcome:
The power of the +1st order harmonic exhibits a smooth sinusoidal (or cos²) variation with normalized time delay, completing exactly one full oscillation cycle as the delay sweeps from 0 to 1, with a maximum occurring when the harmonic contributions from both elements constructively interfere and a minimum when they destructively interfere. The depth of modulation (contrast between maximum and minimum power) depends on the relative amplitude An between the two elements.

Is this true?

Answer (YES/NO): YES